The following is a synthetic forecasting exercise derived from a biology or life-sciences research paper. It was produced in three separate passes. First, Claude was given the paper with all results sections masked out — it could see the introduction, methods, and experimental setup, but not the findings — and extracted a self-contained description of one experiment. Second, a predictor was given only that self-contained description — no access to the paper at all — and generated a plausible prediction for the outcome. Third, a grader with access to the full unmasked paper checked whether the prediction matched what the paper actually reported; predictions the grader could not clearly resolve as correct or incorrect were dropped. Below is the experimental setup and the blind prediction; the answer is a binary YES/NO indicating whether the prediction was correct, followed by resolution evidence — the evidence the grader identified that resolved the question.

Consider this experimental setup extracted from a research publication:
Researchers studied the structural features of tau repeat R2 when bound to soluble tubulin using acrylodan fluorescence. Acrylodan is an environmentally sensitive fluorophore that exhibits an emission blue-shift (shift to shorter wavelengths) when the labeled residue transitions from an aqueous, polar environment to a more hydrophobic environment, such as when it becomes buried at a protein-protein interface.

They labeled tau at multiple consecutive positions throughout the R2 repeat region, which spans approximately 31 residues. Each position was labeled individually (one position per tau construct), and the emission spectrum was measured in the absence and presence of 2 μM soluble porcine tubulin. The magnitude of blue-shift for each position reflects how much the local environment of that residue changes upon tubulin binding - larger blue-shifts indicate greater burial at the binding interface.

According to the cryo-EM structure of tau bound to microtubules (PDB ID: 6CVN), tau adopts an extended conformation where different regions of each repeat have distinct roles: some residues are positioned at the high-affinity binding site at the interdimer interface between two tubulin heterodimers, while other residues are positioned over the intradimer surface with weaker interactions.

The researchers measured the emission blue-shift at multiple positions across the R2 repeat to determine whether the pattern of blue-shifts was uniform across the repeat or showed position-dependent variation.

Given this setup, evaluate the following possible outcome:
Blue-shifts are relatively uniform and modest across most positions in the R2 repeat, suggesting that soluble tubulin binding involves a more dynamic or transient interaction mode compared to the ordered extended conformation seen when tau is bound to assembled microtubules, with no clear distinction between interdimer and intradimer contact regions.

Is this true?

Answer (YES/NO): NO